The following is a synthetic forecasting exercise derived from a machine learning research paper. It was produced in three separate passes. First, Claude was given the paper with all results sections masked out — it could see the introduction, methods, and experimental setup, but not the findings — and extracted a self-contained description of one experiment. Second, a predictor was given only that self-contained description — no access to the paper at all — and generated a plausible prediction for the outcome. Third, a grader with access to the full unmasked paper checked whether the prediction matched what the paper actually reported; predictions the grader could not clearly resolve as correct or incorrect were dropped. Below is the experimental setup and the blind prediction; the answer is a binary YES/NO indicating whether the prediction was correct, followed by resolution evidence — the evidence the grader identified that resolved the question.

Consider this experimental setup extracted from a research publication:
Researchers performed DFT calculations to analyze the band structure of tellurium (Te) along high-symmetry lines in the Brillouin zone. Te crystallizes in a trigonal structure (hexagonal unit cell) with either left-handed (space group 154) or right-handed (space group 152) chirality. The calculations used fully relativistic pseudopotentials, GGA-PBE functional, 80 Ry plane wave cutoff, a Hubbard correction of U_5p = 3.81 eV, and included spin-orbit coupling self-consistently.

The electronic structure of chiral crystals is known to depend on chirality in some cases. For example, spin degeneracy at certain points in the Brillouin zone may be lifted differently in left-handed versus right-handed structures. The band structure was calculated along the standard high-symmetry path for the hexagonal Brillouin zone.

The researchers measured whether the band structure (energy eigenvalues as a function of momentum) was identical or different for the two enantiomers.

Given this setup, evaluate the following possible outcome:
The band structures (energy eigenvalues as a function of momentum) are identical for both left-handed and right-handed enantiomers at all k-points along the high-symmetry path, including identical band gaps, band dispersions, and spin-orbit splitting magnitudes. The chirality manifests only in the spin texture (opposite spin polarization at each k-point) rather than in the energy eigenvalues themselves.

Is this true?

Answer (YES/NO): YES